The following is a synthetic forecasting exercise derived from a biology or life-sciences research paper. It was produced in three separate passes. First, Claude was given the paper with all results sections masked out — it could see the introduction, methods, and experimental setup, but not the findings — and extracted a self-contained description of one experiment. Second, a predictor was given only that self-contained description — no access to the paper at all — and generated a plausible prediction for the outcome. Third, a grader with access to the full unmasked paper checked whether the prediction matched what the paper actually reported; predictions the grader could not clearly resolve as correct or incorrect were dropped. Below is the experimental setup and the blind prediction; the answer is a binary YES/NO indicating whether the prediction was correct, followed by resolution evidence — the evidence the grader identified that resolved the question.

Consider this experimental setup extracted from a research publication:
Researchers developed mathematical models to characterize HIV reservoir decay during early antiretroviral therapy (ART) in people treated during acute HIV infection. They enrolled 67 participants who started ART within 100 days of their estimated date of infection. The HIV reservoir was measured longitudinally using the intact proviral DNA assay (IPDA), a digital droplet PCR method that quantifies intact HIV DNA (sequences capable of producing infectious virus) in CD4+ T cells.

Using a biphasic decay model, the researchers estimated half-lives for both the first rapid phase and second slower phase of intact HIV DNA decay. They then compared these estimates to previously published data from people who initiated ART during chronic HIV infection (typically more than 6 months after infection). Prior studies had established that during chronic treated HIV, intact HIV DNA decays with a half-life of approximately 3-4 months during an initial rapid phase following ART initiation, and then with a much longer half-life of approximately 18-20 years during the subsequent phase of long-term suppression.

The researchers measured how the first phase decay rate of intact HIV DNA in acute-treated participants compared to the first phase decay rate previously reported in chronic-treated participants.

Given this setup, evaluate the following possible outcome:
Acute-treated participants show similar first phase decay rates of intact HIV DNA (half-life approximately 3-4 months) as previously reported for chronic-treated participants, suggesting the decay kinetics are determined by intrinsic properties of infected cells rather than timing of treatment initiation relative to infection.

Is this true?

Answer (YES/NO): NO